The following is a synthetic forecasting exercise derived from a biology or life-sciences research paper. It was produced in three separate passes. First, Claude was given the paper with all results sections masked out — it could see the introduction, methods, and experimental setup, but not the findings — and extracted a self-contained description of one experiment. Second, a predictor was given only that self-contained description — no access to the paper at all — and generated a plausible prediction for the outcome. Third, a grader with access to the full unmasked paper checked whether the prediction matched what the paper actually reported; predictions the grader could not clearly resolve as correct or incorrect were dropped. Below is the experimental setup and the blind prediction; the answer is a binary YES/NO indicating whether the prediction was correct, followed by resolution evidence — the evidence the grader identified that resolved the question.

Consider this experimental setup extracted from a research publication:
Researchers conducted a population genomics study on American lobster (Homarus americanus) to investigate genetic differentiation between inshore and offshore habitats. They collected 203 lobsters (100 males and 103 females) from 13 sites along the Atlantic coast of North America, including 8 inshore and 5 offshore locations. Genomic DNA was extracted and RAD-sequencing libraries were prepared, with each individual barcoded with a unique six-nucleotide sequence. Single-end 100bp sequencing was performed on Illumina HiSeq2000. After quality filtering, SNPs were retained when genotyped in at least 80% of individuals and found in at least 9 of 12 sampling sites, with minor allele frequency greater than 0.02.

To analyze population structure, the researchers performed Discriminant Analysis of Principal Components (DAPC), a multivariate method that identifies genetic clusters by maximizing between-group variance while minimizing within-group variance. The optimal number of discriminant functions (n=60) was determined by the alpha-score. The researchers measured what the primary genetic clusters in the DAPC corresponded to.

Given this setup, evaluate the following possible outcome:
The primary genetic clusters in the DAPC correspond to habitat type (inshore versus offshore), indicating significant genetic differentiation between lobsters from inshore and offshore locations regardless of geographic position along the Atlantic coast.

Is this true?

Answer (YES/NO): NO